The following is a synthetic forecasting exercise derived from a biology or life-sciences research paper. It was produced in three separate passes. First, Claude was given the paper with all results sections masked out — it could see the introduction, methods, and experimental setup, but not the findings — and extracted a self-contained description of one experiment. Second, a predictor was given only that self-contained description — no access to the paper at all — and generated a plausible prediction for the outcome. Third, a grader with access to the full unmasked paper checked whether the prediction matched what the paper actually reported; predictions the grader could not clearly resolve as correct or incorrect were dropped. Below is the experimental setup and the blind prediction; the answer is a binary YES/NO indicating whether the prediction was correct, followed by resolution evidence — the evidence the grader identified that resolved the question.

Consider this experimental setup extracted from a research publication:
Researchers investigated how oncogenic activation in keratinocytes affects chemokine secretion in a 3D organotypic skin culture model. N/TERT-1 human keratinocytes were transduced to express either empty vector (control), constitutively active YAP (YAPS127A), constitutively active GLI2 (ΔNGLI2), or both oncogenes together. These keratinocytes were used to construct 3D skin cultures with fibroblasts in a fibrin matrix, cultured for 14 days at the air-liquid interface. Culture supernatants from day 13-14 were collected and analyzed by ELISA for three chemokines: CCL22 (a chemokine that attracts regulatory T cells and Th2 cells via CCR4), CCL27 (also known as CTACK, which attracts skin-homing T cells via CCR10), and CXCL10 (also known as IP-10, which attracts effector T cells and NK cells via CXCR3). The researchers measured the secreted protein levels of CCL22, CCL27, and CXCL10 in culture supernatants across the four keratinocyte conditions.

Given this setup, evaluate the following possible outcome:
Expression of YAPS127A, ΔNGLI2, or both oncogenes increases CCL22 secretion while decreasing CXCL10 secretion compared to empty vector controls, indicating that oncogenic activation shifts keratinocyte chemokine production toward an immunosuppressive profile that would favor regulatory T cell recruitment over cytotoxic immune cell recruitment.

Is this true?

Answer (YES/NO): NO